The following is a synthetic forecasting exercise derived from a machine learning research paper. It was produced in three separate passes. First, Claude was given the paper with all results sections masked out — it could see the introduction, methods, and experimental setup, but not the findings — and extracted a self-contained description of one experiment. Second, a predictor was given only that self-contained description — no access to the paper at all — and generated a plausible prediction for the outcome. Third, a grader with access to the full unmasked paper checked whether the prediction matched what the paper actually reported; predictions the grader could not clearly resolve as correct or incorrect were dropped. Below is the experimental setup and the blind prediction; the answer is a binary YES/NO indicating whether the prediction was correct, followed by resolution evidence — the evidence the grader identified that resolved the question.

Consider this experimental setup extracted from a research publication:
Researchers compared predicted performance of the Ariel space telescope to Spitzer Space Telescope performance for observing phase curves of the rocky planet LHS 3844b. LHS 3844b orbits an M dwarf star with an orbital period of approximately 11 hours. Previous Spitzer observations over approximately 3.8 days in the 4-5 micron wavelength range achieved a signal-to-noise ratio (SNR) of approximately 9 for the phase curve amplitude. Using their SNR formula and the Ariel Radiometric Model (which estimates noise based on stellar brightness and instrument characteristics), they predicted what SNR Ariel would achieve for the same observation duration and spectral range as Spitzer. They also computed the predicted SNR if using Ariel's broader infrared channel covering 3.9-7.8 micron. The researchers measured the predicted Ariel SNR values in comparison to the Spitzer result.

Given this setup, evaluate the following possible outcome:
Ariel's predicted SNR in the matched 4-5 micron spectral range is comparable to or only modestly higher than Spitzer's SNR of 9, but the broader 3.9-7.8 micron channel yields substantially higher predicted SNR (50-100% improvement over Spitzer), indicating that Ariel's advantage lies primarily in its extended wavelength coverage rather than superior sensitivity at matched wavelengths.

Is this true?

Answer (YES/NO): NO